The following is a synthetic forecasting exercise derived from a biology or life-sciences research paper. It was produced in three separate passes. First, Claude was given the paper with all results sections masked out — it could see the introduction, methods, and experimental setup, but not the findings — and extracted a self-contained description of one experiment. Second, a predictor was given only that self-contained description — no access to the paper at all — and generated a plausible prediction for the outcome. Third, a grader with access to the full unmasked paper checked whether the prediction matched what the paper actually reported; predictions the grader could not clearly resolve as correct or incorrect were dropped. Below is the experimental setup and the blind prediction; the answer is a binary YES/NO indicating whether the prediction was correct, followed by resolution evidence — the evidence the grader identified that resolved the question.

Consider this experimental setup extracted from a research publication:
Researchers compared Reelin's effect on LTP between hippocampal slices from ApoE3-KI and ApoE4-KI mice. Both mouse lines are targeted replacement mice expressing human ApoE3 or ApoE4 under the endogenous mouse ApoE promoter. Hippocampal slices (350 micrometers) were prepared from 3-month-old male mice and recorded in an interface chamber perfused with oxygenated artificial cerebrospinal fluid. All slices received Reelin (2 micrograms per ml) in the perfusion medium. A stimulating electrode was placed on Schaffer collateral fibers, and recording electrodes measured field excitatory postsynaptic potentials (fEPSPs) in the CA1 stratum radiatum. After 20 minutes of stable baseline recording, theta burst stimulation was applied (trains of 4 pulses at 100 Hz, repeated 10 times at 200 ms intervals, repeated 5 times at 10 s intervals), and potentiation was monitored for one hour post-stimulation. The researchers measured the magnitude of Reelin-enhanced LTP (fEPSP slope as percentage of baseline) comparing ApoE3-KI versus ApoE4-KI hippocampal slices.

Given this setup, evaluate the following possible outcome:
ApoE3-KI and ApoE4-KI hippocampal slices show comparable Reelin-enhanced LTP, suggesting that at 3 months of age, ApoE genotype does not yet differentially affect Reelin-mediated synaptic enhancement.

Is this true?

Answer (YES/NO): NO